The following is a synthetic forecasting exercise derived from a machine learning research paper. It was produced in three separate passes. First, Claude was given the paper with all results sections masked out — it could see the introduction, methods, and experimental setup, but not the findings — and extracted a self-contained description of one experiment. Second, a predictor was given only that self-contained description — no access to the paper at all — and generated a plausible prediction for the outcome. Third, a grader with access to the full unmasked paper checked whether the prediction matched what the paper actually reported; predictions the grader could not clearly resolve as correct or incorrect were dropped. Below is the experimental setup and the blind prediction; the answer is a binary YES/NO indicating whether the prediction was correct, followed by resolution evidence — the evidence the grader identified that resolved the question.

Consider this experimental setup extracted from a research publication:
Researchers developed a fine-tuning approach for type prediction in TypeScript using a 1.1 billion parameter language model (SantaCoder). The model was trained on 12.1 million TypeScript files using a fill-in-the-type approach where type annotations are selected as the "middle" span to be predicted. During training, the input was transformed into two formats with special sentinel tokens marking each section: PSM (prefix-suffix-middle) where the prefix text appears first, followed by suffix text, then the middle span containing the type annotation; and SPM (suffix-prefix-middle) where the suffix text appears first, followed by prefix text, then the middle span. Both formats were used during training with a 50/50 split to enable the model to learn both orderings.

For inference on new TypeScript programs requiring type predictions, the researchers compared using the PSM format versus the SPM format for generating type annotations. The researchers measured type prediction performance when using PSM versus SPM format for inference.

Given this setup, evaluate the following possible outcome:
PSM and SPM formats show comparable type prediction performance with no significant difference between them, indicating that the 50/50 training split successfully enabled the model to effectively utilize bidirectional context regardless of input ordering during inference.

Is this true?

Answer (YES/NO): NO